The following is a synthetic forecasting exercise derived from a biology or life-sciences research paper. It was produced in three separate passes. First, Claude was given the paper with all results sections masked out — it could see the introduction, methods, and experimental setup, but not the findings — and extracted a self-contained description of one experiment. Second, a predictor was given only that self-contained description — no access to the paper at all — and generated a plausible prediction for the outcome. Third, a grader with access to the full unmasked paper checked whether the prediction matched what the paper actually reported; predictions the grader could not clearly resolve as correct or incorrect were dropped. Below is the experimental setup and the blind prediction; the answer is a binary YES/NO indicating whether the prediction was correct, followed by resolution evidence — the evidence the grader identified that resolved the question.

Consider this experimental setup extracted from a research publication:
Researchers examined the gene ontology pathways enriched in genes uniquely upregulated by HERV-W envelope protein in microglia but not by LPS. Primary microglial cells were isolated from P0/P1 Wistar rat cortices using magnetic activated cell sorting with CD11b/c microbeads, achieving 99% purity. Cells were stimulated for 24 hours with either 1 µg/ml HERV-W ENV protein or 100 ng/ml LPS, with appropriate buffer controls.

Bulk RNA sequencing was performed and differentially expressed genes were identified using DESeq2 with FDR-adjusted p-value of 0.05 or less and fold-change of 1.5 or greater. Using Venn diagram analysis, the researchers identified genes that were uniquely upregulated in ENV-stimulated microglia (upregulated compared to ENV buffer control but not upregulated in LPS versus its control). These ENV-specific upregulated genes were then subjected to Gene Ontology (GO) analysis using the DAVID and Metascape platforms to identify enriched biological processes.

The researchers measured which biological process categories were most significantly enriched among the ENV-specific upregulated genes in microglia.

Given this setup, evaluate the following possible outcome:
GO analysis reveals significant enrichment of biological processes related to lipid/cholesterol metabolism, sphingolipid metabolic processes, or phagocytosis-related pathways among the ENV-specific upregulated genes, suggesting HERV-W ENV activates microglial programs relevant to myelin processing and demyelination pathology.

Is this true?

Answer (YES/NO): NO